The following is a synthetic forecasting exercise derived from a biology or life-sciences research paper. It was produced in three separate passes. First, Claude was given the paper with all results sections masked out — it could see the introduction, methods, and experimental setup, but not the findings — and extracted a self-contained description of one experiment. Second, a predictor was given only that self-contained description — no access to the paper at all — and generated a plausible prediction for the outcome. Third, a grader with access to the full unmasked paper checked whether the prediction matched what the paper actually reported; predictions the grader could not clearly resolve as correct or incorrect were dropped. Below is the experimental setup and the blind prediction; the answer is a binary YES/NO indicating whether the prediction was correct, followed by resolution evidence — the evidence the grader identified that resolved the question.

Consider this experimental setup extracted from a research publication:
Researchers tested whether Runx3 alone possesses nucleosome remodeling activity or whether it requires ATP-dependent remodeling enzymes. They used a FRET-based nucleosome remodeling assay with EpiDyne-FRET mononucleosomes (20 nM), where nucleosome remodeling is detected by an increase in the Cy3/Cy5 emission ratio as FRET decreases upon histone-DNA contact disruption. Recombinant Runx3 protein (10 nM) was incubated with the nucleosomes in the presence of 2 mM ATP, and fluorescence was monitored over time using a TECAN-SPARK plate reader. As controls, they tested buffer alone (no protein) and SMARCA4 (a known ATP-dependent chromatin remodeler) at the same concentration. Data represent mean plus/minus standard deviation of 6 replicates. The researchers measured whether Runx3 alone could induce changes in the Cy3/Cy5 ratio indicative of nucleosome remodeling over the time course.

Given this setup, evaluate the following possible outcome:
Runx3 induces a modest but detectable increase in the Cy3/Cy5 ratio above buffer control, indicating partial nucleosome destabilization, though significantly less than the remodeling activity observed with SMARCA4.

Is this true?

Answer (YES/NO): NO